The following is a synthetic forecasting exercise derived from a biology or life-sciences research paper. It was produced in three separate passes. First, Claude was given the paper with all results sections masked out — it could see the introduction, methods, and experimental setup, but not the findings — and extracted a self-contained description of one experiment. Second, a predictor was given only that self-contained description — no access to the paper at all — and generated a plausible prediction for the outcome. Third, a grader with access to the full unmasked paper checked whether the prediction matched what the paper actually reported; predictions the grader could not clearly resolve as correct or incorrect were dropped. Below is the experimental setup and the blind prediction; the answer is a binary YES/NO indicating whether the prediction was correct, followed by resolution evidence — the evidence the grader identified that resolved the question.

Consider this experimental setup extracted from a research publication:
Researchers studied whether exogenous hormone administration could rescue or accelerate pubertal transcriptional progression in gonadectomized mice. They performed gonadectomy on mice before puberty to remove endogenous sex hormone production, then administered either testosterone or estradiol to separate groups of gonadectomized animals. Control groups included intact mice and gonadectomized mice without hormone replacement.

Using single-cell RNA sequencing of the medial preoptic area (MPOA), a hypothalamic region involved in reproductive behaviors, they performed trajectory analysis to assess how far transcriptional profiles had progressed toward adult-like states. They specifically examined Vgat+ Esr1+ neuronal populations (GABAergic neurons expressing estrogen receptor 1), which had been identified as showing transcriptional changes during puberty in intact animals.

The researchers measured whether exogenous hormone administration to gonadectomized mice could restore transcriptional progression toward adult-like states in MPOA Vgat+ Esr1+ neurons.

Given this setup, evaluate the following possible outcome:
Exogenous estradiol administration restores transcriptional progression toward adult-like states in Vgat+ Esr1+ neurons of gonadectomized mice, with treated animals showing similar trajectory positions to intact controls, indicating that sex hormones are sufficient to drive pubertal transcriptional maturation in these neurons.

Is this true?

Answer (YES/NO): NO